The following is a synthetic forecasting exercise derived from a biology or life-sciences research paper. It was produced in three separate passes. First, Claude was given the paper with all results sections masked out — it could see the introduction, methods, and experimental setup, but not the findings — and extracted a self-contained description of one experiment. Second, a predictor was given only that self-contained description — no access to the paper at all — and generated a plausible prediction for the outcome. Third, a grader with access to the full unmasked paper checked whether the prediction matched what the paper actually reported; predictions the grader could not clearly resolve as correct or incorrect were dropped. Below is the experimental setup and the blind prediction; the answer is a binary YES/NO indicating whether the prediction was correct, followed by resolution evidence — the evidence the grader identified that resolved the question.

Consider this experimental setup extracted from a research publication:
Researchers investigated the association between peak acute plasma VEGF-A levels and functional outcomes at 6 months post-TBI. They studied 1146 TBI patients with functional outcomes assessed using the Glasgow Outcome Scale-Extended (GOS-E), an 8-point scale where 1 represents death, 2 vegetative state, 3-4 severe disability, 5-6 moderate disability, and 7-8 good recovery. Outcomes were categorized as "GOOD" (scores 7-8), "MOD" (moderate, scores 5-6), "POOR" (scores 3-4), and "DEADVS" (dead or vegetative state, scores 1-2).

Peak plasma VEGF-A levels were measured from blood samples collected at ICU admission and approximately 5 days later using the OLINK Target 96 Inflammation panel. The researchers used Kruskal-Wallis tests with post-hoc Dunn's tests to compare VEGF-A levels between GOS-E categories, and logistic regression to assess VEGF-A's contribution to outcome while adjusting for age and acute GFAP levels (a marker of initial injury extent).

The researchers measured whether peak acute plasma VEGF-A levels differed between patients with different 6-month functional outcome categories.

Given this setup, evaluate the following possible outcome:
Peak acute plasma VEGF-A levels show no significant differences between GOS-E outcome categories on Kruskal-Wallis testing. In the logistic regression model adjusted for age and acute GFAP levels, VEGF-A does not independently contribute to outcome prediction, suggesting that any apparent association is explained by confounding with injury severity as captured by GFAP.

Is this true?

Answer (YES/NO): NO